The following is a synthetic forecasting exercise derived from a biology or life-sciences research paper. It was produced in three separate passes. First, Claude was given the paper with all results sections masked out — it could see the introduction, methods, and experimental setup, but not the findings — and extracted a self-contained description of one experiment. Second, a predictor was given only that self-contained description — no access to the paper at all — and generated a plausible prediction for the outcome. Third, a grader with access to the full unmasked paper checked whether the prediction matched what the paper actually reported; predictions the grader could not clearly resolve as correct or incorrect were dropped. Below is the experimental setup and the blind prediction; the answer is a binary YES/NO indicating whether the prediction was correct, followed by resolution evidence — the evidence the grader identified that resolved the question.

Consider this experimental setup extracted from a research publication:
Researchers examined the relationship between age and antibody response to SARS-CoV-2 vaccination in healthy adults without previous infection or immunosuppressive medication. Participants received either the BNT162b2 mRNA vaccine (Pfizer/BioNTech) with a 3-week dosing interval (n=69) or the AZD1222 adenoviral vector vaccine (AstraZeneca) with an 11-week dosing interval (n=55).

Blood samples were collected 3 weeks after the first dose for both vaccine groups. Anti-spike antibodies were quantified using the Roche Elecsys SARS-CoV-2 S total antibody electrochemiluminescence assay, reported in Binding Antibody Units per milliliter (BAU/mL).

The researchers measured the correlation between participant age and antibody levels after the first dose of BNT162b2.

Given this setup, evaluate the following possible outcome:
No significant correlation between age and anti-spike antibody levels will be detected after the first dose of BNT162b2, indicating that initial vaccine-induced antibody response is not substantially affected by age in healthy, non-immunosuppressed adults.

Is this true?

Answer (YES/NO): NO